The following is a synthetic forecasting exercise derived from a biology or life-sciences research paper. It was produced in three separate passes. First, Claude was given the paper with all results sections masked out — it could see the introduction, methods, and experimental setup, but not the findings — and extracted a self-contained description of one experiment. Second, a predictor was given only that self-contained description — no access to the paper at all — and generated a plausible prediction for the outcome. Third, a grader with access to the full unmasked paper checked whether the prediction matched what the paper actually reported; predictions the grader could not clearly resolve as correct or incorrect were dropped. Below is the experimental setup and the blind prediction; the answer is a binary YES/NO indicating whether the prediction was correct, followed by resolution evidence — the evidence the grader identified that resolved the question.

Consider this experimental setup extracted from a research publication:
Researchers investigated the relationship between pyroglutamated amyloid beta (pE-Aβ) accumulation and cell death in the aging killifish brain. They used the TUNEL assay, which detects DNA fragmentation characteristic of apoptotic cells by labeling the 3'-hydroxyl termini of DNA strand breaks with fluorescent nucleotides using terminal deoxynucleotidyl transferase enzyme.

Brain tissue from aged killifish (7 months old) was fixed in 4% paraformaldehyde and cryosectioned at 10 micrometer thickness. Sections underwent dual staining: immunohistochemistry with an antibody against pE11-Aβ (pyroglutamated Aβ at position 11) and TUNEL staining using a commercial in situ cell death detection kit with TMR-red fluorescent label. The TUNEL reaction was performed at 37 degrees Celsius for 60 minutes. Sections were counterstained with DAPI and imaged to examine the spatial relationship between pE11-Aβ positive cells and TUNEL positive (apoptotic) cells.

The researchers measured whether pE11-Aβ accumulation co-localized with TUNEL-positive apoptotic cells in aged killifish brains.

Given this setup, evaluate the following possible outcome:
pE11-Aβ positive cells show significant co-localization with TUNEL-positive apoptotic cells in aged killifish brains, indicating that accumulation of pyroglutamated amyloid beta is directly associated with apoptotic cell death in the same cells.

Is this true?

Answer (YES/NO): YES